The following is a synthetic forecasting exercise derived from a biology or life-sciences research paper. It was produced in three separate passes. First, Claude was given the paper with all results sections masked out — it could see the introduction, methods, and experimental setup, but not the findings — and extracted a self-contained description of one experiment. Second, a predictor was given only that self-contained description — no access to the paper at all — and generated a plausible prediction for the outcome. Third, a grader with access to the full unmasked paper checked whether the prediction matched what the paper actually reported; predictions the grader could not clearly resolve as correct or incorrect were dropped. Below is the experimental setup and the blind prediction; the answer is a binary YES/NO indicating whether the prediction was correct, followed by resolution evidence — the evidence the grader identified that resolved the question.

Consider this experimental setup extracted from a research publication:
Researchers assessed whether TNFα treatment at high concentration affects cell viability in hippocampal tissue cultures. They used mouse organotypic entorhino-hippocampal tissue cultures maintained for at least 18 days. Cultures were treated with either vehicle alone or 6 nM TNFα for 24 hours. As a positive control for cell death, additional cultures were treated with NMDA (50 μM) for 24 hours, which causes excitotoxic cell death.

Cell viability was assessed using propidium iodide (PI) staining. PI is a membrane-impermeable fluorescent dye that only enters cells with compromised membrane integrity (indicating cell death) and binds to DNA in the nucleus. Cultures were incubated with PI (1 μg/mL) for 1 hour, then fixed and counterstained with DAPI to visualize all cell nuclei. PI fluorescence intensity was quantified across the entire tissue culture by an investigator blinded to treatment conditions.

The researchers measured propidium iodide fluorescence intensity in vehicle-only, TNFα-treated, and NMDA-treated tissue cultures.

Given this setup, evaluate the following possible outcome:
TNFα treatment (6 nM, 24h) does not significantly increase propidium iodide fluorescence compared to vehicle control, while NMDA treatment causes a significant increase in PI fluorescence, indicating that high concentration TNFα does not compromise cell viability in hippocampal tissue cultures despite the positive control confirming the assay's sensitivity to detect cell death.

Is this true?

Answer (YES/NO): YES